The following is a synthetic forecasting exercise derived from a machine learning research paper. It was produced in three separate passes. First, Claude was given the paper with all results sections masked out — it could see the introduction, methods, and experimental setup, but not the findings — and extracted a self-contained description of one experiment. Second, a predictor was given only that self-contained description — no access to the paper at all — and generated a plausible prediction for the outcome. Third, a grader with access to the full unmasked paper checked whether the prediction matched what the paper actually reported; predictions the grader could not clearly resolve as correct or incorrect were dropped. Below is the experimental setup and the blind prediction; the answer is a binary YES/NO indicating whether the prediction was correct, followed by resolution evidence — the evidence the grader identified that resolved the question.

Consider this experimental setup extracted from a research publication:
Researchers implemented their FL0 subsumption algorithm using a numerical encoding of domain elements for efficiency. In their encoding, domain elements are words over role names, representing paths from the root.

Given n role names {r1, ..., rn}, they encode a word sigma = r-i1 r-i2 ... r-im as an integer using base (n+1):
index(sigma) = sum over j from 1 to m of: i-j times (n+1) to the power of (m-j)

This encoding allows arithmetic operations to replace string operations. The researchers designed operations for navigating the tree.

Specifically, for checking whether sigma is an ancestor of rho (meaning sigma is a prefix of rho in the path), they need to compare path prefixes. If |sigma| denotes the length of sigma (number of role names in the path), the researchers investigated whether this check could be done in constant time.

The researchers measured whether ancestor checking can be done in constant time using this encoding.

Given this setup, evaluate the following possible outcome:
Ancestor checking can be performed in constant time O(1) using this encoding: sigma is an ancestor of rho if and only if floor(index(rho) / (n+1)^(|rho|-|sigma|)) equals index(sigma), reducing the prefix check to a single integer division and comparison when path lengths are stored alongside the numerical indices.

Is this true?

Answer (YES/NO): YES